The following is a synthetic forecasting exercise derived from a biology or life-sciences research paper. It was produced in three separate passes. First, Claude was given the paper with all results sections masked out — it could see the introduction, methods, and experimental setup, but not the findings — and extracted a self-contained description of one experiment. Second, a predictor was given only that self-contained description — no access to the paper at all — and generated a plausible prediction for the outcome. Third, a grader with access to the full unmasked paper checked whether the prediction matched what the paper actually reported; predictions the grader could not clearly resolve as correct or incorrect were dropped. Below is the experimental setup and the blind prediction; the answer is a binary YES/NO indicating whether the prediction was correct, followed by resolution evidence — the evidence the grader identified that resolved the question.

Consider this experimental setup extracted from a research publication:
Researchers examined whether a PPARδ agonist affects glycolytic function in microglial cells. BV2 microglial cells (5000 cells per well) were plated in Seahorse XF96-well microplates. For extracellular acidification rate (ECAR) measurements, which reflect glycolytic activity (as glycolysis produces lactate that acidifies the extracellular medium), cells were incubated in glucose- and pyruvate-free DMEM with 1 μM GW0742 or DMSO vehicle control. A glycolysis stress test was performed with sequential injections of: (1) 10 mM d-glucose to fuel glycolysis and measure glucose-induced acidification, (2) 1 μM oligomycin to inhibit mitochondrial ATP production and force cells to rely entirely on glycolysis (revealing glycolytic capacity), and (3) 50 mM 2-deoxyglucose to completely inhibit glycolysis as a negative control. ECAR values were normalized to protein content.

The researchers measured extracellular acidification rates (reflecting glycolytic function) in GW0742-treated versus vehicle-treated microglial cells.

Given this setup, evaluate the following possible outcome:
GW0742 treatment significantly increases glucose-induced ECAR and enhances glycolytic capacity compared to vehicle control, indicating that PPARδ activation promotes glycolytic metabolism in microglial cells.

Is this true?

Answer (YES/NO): NO